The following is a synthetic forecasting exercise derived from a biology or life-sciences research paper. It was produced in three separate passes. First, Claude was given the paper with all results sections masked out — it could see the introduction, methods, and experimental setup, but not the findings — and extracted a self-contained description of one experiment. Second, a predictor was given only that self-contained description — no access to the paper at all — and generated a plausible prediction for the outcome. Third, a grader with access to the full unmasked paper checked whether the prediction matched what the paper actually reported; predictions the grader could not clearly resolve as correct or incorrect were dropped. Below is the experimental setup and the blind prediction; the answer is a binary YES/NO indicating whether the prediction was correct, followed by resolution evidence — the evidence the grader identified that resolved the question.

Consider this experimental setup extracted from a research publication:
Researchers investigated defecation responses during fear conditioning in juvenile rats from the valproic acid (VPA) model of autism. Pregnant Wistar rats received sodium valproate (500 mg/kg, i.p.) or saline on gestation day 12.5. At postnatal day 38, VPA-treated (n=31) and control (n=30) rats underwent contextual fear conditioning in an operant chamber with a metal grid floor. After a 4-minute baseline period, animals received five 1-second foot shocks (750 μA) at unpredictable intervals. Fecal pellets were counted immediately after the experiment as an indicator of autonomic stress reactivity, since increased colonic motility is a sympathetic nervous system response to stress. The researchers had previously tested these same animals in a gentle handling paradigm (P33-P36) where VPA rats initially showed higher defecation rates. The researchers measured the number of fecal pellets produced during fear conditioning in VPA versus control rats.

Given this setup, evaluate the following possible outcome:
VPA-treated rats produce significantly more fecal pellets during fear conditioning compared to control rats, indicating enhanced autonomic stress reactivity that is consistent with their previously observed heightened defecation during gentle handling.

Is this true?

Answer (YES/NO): NO